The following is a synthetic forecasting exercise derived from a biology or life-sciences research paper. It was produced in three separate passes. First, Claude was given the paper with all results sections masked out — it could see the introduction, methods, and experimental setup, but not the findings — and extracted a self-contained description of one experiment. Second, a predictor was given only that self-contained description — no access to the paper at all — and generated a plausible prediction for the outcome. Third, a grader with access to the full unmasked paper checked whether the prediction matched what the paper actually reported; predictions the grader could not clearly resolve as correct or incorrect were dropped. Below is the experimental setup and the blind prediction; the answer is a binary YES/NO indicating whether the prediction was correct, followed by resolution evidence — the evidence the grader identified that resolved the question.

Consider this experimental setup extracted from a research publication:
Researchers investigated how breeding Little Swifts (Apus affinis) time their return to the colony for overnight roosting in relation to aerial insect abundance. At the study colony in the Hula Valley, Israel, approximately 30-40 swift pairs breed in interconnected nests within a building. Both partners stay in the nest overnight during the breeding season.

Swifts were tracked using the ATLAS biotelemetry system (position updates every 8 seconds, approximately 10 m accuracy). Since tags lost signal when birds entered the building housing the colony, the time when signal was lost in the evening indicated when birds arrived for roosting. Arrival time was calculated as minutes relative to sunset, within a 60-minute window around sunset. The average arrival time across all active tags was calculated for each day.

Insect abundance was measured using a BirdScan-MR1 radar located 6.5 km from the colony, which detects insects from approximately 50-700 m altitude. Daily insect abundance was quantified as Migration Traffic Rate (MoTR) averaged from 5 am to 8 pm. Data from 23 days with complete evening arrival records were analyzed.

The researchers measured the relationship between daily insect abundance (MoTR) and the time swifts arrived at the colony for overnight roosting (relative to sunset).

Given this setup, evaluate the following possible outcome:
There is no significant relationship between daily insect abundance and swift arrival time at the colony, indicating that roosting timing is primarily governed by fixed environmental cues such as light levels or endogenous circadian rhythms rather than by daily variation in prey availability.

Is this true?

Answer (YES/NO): NO